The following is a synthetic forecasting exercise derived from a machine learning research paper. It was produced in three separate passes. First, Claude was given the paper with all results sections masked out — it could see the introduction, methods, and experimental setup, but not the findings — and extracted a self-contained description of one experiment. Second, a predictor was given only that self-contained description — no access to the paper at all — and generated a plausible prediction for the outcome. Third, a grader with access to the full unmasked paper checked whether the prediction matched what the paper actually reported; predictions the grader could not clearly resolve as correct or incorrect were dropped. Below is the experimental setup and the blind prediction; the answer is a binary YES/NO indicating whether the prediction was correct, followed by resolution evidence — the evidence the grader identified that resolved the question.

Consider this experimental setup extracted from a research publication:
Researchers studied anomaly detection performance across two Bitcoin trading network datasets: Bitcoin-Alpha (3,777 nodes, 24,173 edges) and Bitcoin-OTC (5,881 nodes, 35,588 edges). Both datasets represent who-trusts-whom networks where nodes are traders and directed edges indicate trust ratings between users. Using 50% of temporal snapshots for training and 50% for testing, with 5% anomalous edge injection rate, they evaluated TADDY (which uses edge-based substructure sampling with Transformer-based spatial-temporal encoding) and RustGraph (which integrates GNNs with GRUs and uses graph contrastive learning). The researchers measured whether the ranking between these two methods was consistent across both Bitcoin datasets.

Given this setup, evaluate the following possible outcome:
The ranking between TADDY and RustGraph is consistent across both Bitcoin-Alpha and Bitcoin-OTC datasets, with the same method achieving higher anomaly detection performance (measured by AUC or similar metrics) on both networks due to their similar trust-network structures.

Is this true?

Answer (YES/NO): YES